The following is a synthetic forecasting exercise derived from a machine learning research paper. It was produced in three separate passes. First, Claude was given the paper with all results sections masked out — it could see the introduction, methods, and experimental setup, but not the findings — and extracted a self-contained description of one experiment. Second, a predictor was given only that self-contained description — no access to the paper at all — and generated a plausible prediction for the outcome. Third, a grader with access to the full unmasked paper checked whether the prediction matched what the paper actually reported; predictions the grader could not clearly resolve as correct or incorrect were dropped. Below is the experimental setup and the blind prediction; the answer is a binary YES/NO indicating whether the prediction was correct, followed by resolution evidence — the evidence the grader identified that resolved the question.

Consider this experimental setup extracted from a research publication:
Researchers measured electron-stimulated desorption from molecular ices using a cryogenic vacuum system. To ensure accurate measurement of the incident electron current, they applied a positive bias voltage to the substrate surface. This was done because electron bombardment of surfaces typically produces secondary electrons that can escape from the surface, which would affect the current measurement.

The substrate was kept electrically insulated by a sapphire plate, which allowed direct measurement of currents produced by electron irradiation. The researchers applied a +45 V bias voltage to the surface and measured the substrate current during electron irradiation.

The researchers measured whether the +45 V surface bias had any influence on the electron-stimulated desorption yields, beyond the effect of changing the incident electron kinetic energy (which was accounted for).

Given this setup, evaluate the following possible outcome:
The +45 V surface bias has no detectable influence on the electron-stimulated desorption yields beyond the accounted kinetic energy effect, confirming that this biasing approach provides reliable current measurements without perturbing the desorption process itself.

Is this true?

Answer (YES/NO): YES